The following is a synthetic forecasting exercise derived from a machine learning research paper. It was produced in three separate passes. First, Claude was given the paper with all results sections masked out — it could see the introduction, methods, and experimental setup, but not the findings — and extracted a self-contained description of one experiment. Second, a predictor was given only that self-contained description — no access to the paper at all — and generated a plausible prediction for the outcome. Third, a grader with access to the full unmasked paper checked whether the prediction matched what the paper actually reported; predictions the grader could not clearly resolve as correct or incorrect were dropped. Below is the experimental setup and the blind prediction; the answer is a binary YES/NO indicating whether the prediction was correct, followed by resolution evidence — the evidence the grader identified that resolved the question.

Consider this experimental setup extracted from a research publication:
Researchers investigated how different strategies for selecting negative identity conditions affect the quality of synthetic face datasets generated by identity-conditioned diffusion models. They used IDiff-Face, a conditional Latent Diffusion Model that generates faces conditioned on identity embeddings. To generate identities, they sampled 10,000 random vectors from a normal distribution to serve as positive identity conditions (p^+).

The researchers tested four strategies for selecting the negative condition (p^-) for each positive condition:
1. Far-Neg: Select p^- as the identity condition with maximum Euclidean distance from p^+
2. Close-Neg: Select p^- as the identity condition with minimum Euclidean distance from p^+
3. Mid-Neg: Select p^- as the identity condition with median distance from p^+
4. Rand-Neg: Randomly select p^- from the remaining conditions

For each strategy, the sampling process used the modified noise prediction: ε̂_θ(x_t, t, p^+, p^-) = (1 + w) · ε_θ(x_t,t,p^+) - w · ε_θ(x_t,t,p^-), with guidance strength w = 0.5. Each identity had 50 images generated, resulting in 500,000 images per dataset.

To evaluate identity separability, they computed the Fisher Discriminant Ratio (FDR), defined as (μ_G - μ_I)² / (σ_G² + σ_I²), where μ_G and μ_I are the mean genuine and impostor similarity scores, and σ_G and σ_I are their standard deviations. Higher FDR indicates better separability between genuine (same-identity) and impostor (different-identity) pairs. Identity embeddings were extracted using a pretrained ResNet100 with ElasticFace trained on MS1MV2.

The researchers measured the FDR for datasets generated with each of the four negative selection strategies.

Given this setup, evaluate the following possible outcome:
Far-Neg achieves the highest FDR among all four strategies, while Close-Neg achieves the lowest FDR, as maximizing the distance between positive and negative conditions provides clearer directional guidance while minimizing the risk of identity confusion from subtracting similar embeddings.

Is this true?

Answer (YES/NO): YES